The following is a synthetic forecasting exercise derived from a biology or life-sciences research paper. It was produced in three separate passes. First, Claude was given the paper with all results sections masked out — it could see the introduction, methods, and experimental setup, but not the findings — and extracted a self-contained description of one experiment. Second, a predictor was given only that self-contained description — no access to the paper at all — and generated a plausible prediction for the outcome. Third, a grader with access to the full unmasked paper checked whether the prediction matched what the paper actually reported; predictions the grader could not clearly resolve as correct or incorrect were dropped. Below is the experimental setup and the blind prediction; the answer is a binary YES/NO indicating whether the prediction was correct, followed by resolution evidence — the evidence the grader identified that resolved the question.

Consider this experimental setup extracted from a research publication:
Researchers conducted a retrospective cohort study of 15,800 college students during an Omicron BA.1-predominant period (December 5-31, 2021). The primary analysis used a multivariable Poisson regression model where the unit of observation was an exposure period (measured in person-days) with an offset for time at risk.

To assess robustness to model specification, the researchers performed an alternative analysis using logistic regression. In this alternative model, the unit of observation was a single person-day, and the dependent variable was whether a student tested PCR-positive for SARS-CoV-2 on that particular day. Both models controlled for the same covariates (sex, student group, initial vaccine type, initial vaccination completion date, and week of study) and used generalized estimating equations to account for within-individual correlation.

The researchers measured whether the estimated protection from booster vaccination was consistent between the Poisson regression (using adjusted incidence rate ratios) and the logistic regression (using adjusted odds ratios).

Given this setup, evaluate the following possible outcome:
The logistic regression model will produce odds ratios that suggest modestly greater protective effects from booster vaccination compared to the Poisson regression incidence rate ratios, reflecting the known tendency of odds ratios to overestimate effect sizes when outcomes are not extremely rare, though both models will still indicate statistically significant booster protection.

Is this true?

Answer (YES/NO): NO